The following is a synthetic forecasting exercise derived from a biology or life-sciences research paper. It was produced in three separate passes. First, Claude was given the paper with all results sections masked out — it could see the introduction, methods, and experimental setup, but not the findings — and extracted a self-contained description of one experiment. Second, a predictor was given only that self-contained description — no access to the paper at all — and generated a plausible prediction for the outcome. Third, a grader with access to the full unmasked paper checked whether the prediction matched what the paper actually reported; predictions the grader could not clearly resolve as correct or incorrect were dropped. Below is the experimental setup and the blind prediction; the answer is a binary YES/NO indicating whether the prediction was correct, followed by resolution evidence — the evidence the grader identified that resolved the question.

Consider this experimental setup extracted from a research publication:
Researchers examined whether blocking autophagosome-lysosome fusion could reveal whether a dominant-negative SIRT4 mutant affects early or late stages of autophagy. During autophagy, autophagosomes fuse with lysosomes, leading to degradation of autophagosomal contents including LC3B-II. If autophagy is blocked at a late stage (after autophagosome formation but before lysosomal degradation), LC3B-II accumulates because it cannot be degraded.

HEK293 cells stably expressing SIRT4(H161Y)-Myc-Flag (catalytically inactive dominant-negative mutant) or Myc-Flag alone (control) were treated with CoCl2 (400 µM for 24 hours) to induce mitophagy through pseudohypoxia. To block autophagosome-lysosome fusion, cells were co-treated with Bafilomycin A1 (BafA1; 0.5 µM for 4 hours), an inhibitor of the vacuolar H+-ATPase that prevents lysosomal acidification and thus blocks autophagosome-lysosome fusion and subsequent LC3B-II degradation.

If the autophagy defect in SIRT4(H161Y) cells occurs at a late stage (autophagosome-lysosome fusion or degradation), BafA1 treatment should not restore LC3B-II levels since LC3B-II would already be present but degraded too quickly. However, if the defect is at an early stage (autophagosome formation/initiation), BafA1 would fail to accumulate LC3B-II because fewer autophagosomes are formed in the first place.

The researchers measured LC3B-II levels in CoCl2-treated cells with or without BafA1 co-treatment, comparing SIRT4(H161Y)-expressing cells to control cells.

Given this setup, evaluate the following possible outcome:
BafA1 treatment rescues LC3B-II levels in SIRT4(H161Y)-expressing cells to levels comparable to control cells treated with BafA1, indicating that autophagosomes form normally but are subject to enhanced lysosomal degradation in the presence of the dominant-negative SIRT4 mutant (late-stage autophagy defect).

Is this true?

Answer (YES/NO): NO